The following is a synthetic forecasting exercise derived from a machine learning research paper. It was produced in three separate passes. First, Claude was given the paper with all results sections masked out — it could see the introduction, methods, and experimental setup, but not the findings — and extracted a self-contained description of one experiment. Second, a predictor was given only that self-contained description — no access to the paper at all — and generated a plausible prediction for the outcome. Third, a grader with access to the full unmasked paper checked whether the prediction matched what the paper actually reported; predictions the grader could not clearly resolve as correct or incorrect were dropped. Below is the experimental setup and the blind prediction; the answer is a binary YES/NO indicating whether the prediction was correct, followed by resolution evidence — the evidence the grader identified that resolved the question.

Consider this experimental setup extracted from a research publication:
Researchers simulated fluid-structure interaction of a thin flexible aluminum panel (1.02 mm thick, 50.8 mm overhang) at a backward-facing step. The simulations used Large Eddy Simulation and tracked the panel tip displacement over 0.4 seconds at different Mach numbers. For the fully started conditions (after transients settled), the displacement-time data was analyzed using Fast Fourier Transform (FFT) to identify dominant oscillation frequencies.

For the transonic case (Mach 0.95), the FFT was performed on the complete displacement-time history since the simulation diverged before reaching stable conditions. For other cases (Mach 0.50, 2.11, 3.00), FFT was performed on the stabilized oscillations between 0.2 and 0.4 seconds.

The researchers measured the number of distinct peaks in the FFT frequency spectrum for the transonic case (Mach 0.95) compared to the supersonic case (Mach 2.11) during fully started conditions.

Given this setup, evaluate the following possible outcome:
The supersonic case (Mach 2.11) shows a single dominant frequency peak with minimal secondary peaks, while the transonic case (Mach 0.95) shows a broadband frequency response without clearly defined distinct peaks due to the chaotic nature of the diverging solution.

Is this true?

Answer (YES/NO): NO